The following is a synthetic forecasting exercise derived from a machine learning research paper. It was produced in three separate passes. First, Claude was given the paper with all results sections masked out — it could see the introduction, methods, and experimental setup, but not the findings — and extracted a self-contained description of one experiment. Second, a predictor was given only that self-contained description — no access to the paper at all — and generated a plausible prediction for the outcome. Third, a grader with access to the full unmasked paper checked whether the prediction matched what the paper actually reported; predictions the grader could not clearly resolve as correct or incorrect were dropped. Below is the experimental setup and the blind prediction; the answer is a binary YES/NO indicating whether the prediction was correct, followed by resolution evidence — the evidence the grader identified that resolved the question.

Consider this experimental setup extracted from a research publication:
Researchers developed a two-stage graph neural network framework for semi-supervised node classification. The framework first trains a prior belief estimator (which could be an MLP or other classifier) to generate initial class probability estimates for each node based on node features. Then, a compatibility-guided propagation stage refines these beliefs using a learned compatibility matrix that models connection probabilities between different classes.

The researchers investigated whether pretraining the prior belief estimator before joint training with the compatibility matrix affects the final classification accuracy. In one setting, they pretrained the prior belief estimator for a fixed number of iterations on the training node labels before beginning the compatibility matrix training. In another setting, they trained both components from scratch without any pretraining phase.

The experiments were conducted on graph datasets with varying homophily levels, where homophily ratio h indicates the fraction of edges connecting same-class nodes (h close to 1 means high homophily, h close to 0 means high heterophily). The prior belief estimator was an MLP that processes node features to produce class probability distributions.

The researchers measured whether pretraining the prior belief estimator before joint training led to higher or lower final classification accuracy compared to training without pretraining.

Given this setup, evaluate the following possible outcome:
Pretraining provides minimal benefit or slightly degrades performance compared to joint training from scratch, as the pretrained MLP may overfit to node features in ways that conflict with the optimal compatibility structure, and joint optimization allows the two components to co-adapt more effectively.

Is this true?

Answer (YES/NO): NO